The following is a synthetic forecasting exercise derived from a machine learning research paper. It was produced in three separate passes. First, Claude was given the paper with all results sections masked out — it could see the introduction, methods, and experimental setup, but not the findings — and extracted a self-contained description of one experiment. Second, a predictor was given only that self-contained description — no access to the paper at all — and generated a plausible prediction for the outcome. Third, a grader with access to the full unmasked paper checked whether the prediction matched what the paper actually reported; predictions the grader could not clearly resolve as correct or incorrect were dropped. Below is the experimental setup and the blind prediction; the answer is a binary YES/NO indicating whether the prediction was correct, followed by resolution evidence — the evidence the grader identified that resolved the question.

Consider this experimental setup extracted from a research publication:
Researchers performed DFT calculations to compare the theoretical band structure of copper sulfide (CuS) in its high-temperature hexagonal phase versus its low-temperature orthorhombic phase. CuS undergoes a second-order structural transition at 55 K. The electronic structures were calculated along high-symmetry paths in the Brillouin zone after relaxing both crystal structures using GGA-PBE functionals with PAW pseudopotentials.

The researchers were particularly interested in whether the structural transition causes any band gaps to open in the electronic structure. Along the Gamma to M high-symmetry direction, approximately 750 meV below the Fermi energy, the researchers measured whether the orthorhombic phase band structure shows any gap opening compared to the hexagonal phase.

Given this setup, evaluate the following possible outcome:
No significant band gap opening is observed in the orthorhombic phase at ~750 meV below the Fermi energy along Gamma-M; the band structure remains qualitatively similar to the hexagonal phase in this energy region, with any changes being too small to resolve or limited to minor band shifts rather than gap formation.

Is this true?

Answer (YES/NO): NO